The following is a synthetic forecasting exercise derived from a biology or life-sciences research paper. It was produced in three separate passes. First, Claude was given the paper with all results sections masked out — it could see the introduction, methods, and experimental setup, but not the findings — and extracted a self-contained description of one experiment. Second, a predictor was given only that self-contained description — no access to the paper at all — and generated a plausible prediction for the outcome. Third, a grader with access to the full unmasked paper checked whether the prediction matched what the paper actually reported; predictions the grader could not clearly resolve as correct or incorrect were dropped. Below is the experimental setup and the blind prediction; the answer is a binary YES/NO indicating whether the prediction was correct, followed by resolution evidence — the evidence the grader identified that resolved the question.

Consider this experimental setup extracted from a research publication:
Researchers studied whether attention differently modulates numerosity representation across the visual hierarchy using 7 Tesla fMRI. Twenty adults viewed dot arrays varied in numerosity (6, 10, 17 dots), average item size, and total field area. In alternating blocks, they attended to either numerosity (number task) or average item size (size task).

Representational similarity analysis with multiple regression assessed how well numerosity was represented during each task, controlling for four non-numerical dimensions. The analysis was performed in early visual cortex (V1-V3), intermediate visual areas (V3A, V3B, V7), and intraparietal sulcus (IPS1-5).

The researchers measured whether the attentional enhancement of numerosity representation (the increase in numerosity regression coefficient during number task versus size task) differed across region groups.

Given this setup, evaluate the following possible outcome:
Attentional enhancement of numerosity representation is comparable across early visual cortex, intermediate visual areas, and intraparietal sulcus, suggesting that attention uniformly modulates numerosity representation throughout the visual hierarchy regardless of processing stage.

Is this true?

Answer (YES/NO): NO